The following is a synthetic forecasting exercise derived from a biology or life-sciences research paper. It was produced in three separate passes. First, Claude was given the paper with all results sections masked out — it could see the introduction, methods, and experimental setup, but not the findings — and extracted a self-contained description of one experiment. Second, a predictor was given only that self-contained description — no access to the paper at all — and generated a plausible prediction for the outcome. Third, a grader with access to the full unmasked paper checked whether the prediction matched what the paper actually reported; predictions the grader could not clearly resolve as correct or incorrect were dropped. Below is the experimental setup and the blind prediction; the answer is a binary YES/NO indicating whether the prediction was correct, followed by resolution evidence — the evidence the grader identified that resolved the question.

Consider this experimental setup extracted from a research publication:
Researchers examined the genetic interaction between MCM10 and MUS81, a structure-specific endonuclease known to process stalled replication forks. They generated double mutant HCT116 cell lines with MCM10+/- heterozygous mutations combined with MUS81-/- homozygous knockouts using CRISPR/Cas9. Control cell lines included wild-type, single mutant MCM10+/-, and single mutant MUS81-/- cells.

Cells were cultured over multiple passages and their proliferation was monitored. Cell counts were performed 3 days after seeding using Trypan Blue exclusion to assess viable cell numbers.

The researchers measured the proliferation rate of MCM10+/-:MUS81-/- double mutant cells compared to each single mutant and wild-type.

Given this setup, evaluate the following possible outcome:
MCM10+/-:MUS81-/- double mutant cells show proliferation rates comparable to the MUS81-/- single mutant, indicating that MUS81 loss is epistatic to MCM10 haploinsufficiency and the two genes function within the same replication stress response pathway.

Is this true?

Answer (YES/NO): NO